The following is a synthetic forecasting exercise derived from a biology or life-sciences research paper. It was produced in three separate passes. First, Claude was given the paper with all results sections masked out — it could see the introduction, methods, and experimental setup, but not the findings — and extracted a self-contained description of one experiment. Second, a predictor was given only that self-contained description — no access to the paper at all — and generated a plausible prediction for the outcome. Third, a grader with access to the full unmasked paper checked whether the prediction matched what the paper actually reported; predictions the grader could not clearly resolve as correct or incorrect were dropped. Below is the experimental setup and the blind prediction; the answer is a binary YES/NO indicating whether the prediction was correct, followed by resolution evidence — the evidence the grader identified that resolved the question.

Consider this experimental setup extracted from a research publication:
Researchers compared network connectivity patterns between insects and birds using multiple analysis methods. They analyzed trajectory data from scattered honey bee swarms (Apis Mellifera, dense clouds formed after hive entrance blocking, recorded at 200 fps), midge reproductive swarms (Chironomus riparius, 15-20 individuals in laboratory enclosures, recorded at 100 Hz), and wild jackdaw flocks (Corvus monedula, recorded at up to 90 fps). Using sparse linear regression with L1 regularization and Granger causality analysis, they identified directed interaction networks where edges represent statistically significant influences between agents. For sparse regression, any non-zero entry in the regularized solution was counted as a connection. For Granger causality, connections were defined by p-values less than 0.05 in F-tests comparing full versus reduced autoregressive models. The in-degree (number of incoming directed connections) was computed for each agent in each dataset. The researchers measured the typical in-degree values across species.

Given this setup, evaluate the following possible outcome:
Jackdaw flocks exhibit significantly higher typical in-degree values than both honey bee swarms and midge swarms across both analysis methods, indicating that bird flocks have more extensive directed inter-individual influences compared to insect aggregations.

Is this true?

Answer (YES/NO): NO